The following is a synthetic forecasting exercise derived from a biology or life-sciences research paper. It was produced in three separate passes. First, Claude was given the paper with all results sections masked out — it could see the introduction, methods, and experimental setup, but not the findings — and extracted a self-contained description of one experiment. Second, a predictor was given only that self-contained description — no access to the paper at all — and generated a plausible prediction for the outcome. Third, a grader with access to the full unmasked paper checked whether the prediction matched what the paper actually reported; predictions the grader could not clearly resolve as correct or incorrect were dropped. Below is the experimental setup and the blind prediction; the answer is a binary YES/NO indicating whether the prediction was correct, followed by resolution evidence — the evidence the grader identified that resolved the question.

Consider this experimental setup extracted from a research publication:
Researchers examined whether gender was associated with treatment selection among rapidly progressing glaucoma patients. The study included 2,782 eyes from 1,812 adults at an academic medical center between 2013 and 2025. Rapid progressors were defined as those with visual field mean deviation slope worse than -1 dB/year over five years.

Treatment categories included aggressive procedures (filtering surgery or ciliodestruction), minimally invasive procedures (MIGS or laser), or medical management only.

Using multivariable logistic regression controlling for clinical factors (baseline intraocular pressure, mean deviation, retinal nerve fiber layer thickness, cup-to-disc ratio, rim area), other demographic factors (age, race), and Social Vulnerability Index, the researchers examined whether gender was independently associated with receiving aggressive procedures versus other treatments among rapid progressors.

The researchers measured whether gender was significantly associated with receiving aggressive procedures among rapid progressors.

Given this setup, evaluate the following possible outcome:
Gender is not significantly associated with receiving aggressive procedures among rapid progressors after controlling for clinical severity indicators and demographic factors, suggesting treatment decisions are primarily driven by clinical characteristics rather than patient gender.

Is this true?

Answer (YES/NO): YES